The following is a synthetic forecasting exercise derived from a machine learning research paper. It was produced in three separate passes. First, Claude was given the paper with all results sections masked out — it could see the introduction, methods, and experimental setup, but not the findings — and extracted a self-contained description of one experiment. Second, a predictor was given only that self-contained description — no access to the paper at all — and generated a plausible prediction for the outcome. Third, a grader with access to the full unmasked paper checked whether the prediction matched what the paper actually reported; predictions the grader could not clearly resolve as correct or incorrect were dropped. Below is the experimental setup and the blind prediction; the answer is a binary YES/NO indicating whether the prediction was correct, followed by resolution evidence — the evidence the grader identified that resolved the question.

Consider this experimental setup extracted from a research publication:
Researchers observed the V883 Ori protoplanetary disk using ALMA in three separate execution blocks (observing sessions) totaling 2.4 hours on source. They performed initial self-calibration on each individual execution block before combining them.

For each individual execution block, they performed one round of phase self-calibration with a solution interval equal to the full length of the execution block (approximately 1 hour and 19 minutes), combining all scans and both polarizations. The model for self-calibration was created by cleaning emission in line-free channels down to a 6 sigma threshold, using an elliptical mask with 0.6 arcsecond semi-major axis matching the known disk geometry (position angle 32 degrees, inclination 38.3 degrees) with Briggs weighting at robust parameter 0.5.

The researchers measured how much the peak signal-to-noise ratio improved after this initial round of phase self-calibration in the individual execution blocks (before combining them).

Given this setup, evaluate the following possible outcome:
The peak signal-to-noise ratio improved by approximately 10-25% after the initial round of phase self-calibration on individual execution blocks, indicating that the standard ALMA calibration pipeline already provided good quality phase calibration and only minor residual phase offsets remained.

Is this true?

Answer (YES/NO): NO